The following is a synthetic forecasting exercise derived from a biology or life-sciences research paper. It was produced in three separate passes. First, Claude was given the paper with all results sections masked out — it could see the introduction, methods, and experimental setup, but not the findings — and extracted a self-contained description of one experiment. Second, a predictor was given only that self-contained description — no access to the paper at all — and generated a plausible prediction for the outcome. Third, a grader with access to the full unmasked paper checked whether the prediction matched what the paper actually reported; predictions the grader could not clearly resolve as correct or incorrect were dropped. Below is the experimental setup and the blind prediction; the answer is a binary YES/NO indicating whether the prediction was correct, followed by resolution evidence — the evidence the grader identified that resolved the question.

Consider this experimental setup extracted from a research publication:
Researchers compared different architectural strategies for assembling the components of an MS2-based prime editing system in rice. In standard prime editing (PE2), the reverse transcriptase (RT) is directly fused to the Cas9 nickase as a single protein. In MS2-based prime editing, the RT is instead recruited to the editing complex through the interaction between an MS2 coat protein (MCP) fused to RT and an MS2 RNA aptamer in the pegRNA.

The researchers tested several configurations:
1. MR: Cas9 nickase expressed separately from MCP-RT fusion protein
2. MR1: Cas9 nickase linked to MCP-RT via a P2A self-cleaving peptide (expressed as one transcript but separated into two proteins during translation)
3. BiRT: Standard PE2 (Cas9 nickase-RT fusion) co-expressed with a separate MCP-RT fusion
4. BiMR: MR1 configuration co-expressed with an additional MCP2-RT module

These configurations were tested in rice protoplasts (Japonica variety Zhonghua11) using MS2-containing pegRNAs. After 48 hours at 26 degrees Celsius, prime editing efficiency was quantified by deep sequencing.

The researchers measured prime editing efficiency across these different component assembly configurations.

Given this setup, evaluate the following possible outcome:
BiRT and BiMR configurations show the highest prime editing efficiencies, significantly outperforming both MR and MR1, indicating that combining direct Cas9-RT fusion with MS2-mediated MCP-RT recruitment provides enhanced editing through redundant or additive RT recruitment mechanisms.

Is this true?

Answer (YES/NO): NO